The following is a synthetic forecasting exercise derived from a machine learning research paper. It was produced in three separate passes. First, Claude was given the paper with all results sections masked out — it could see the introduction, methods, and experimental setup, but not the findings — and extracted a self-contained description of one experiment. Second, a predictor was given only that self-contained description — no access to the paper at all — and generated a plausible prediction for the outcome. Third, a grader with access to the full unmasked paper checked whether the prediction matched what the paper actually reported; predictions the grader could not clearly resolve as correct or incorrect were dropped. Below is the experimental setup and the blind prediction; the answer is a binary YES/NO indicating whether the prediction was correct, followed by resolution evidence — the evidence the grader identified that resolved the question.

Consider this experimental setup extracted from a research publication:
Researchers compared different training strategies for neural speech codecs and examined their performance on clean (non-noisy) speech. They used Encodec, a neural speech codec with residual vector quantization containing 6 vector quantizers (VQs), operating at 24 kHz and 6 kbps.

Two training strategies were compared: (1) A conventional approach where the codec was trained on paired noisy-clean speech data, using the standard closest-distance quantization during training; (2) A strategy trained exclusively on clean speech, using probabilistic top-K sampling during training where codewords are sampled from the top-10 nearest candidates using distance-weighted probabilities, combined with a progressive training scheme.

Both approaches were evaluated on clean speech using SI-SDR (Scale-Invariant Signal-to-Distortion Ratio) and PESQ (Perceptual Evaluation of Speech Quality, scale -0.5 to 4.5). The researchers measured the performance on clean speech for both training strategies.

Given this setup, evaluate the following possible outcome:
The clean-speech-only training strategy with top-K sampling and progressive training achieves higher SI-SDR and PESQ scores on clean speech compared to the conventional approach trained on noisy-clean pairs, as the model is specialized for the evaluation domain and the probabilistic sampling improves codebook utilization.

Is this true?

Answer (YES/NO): YES